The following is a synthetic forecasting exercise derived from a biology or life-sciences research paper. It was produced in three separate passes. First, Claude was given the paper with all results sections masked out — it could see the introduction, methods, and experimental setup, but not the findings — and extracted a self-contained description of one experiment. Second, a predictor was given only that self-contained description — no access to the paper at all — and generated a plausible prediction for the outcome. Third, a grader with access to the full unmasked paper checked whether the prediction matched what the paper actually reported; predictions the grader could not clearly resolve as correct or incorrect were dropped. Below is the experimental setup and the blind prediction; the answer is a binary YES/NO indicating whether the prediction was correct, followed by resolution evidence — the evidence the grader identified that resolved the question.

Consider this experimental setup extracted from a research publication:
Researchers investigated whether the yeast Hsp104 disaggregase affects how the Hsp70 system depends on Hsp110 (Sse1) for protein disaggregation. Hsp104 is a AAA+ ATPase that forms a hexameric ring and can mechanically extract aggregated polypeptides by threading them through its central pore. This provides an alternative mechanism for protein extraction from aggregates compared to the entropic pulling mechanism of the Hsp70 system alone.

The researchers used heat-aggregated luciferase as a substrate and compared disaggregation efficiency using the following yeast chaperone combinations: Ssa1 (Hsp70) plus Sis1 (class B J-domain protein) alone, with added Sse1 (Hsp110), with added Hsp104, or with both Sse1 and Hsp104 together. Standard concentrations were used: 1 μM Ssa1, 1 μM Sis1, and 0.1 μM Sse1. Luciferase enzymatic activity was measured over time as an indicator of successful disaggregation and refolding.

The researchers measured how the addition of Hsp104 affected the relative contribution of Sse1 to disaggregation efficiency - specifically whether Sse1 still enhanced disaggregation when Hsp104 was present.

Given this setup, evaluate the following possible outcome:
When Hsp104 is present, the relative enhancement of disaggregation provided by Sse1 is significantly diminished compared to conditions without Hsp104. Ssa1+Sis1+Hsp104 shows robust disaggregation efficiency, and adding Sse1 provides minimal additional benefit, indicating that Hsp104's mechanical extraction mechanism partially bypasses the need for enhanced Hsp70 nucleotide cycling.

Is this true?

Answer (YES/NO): NO